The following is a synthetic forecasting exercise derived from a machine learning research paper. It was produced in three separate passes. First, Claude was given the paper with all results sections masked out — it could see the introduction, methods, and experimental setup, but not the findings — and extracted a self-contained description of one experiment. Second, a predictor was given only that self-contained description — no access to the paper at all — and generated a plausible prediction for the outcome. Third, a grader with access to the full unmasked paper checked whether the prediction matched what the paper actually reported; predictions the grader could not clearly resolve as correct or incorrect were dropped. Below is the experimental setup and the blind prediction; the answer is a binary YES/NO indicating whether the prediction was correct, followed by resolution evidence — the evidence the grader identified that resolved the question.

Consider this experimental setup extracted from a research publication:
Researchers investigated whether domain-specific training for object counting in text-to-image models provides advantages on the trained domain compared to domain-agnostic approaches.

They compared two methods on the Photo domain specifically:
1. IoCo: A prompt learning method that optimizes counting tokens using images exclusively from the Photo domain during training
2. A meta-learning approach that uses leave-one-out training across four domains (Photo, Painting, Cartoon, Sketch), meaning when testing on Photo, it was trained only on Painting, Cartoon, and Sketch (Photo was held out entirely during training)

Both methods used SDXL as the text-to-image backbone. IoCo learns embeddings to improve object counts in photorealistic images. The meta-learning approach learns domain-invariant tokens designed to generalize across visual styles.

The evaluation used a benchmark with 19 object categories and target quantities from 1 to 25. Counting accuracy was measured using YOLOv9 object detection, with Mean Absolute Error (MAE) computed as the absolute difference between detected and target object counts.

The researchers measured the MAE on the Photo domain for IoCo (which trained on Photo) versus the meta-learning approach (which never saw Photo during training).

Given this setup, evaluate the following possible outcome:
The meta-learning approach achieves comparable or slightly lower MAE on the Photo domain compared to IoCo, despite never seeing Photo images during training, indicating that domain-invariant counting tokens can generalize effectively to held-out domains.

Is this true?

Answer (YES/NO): NO